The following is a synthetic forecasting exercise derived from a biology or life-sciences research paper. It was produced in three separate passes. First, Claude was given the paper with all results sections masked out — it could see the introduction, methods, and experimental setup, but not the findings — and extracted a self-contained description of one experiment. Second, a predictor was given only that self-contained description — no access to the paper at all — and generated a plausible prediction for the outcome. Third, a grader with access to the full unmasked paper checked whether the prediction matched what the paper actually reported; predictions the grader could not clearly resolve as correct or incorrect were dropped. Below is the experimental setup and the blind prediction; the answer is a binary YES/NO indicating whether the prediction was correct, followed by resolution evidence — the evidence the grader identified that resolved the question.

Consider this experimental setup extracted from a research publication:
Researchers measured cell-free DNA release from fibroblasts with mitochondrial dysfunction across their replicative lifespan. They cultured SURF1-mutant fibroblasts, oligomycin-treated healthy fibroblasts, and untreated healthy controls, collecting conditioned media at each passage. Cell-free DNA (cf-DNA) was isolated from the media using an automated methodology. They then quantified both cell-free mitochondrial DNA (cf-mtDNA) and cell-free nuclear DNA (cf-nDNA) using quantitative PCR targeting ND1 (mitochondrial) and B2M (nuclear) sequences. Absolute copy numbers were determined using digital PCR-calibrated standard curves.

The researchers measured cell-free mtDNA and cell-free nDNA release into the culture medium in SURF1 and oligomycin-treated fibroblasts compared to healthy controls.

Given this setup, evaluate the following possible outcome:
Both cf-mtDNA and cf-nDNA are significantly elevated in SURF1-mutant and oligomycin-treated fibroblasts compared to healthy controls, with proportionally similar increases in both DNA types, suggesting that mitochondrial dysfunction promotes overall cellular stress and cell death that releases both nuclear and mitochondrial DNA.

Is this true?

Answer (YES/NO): NO